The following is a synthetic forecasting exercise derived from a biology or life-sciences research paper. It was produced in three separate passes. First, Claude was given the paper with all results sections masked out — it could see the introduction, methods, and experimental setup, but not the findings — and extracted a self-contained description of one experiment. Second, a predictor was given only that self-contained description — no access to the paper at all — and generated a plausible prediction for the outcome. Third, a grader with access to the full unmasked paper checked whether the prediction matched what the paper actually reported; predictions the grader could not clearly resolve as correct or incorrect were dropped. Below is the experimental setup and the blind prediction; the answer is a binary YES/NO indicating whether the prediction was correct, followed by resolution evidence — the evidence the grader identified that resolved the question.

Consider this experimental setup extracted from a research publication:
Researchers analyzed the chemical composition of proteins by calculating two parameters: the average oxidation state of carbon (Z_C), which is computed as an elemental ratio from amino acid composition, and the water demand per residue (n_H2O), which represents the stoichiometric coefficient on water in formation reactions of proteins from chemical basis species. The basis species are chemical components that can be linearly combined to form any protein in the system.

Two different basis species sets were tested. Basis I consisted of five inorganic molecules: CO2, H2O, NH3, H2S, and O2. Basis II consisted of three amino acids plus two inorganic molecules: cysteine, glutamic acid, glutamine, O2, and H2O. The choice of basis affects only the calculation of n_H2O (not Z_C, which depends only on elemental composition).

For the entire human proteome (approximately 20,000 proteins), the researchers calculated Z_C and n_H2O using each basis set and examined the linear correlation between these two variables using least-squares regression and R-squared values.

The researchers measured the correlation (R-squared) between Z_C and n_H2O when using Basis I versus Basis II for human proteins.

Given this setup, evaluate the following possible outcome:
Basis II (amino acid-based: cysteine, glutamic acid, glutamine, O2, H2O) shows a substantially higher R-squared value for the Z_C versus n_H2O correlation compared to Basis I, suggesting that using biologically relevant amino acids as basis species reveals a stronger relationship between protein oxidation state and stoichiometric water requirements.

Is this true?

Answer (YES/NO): NO